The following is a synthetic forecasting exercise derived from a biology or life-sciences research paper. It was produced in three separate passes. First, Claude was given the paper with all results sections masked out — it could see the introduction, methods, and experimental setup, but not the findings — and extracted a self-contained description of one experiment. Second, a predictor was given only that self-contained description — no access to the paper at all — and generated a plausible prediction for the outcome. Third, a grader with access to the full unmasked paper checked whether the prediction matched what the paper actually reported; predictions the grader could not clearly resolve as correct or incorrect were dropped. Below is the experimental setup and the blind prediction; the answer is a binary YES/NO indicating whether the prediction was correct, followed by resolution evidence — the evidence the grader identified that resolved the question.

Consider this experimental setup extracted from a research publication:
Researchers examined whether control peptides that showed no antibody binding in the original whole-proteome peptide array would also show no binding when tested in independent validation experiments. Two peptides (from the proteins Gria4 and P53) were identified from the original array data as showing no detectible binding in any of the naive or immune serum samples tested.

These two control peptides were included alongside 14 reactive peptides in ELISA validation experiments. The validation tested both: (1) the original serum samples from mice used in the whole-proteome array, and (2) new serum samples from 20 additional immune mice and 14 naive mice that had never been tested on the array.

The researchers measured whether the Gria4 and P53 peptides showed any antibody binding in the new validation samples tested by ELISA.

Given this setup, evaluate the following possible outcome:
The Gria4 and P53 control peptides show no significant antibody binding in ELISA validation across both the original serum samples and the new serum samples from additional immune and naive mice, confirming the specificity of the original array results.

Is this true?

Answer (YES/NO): YES